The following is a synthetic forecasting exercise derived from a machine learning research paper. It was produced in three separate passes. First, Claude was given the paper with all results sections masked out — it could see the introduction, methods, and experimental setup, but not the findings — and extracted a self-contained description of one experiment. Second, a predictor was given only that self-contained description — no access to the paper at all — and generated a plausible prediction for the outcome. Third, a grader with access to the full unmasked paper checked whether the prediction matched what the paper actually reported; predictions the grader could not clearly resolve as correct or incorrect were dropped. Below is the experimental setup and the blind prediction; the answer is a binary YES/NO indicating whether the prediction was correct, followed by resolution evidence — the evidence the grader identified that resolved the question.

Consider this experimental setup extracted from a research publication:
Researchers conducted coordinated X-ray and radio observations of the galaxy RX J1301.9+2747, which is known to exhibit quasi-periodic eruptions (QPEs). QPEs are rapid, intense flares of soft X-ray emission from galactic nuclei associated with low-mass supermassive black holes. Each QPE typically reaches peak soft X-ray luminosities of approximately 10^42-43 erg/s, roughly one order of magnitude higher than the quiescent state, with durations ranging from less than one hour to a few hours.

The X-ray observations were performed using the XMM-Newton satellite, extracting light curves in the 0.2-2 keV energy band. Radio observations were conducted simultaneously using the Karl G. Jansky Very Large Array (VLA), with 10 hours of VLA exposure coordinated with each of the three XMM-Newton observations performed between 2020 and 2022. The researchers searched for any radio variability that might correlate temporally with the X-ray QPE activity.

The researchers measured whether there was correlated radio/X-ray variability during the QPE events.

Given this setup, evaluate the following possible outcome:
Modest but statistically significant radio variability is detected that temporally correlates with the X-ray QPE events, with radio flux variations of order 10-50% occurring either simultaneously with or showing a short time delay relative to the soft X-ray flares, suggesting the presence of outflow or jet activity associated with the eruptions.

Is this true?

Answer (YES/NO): NO